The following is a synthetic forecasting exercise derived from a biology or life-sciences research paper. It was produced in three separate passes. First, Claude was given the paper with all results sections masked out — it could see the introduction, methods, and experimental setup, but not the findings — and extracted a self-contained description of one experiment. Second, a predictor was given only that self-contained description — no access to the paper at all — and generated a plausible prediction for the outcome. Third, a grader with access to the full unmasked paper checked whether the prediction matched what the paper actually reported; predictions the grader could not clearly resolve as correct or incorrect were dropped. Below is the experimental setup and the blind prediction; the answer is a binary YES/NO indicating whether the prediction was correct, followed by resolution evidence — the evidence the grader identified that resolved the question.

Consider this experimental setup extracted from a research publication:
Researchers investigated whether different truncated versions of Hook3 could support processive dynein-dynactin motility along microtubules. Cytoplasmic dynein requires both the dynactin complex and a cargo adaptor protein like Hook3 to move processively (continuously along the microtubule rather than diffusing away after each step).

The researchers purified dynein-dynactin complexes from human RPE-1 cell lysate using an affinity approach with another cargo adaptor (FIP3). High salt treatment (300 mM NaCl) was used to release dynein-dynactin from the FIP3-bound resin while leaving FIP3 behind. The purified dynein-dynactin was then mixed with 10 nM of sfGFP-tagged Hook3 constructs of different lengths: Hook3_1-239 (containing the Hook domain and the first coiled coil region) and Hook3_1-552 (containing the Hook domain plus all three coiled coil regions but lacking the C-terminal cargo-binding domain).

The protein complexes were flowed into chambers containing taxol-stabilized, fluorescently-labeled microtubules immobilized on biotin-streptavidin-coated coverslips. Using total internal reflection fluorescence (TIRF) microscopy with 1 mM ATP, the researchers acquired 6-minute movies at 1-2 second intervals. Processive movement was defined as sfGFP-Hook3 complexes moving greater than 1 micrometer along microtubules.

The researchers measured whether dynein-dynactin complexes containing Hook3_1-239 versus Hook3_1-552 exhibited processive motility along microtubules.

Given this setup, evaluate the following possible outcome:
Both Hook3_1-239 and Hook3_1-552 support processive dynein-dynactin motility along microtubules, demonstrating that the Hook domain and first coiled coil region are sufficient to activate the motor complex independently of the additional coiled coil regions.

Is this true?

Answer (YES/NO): NO